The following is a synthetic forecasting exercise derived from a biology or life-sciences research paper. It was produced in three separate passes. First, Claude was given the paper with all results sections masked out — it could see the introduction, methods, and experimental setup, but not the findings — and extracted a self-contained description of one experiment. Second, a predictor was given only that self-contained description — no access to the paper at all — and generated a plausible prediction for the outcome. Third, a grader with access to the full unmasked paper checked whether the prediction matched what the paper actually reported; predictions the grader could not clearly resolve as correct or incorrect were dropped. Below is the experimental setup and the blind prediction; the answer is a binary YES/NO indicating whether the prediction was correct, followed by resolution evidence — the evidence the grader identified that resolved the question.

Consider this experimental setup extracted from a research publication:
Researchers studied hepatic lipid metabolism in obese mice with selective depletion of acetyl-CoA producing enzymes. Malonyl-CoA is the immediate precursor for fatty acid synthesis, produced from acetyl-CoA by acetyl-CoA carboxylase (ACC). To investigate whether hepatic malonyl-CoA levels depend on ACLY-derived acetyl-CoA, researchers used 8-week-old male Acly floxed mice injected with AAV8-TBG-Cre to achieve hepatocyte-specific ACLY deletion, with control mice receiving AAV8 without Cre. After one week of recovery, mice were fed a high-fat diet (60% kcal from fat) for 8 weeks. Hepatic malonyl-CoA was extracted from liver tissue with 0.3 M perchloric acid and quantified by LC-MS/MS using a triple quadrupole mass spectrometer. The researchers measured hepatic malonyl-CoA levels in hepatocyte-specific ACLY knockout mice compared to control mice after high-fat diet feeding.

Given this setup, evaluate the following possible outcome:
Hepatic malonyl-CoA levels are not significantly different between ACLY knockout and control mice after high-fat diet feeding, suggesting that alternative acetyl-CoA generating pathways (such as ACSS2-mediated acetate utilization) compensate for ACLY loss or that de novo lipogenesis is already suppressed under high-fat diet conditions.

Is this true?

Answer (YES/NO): YES